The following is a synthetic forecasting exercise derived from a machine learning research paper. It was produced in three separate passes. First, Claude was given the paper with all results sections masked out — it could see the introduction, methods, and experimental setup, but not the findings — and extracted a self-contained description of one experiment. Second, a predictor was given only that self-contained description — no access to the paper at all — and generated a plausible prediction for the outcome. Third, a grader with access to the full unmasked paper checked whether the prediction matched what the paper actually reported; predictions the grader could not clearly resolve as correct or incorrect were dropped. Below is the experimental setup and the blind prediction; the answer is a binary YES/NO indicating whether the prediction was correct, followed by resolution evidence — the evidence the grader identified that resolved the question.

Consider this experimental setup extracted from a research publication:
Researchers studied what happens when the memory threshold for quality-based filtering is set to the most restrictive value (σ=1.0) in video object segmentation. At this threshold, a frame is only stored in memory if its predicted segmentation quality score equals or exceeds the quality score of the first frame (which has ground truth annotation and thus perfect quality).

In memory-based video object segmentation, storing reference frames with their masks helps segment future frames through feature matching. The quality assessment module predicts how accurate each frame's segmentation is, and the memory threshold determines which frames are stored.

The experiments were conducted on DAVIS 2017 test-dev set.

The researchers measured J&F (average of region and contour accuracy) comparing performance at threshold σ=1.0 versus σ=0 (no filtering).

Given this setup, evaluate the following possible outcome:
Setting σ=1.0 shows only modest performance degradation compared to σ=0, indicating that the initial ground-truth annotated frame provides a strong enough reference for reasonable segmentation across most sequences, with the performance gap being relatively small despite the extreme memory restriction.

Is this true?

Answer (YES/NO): NO